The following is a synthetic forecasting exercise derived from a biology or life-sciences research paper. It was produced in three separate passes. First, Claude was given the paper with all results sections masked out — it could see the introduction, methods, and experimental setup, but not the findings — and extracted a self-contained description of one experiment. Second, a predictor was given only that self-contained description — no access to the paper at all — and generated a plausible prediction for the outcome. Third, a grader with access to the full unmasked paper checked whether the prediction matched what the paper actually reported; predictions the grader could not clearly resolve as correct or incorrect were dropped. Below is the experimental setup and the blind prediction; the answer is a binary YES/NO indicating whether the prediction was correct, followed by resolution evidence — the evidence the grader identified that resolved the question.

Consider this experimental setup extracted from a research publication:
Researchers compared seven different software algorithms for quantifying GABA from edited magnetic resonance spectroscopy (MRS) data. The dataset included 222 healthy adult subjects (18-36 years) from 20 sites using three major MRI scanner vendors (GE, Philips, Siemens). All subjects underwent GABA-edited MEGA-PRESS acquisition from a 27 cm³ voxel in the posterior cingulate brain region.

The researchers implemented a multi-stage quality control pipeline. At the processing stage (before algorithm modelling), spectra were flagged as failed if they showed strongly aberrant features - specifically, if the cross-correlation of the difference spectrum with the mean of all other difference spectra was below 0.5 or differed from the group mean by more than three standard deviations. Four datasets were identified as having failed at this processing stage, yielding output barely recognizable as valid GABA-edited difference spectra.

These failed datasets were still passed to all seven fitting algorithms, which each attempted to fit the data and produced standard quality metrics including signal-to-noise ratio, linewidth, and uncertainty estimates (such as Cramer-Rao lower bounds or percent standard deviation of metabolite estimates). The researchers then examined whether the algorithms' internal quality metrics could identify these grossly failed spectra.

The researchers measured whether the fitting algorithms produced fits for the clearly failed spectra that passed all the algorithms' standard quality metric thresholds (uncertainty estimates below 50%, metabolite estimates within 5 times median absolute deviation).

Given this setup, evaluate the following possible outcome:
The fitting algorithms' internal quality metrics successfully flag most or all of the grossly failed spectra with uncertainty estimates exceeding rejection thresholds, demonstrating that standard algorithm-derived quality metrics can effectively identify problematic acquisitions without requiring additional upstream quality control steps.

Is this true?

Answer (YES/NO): NO